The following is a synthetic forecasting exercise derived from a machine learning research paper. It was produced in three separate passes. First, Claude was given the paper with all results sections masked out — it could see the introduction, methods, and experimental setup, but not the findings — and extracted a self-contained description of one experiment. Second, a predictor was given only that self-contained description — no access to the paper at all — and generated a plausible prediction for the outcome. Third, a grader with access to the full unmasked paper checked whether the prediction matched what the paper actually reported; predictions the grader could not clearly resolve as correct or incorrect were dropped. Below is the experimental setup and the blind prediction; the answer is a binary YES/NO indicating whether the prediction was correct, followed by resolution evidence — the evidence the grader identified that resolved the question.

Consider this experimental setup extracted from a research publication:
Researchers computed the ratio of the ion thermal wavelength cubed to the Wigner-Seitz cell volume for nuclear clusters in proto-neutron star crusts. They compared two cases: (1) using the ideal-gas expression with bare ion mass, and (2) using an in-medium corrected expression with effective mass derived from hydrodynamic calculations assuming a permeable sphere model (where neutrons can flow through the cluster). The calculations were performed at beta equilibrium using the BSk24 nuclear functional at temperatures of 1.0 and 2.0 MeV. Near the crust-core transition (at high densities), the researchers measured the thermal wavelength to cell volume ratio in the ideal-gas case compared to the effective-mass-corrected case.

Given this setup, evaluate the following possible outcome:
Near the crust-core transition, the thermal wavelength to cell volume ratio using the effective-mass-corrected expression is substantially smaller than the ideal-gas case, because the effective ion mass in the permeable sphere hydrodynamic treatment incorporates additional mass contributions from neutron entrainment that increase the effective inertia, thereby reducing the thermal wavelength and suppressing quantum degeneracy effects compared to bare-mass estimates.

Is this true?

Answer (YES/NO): NO